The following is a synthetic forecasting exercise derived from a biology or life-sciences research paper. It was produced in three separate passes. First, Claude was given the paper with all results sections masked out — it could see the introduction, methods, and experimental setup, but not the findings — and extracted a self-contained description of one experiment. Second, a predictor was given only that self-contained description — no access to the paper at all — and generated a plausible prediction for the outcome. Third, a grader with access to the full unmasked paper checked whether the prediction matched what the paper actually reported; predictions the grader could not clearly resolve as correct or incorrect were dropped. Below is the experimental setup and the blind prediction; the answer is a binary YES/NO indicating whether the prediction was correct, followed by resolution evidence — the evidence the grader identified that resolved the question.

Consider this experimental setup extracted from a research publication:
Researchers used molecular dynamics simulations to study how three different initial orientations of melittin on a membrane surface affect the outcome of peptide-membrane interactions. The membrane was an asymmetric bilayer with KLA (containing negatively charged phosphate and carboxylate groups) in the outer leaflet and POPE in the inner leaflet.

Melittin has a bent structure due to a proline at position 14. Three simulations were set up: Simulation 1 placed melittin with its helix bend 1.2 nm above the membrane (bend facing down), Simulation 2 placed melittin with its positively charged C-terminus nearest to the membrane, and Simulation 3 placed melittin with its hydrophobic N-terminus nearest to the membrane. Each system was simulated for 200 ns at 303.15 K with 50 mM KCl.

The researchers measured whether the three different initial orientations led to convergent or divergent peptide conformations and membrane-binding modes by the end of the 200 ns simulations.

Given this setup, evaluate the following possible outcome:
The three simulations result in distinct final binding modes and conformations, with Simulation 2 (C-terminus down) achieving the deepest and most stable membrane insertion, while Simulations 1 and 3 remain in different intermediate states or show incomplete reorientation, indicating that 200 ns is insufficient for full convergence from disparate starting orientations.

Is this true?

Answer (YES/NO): NO